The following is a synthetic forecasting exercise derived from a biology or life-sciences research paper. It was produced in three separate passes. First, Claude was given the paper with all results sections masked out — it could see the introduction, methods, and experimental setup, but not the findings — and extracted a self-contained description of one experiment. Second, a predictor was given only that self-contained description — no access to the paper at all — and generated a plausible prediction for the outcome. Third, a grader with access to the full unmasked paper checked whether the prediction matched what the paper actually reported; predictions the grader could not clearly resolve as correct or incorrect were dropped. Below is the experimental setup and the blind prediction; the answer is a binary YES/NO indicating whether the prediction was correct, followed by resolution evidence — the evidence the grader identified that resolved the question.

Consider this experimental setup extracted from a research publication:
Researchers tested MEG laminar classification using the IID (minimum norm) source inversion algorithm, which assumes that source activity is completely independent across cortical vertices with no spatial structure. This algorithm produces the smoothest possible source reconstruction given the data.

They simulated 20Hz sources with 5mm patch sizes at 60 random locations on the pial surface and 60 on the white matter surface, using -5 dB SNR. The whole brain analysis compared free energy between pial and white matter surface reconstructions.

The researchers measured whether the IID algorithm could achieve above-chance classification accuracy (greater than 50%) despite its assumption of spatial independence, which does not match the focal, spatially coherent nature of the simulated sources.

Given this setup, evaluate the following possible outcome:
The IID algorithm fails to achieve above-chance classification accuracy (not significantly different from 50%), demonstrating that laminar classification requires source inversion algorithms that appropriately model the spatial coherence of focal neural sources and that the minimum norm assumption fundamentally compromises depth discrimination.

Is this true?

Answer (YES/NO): YES